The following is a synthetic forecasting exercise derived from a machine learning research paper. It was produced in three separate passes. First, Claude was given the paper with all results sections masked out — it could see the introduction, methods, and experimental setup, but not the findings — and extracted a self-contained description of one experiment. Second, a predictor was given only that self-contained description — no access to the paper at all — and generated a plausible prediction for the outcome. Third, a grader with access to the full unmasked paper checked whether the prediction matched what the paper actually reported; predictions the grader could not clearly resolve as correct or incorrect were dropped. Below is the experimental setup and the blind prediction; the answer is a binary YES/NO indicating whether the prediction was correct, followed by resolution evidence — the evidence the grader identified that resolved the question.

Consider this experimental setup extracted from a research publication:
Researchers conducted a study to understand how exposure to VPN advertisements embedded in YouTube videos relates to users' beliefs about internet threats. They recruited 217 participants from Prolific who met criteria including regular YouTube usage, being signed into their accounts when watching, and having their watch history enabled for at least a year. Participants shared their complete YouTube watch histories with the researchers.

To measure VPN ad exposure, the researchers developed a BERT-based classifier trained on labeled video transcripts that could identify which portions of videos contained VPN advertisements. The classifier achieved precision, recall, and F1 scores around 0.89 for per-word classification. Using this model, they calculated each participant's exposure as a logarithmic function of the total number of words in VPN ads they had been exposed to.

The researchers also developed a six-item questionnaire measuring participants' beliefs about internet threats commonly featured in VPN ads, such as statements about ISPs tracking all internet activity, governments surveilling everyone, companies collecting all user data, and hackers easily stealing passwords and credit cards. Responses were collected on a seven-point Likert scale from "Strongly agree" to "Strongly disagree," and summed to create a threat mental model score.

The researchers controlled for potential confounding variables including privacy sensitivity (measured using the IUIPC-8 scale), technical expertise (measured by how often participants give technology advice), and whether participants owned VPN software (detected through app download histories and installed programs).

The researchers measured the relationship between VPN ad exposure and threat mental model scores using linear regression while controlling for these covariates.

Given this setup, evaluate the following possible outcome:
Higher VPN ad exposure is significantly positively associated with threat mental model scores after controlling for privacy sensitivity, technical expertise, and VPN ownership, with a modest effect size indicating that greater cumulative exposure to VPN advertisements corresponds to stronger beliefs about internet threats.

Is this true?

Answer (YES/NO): YES